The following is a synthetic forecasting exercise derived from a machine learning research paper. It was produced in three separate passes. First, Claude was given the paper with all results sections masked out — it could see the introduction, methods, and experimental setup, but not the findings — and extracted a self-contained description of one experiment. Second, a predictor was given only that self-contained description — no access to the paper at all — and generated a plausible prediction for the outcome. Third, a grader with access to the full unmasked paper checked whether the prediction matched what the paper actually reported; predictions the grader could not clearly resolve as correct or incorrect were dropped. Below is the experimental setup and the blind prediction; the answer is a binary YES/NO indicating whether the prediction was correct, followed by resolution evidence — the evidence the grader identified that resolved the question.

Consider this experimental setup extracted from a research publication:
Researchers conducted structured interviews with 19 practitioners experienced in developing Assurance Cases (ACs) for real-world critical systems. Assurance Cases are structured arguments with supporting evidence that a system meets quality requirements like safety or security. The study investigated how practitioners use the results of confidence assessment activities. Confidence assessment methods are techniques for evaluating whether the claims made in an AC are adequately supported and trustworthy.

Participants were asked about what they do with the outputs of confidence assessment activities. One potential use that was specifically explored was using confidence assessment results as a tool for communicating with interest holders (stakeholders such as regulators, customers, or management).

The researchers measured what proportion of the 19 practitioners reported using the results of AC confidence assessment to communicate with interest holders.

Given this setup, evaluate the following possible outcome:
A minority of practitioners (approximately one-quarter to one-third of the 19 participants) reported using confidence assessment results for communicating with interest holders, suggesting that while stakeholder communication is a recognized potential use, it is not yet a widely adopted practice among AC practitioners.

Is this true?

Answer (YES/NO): NO